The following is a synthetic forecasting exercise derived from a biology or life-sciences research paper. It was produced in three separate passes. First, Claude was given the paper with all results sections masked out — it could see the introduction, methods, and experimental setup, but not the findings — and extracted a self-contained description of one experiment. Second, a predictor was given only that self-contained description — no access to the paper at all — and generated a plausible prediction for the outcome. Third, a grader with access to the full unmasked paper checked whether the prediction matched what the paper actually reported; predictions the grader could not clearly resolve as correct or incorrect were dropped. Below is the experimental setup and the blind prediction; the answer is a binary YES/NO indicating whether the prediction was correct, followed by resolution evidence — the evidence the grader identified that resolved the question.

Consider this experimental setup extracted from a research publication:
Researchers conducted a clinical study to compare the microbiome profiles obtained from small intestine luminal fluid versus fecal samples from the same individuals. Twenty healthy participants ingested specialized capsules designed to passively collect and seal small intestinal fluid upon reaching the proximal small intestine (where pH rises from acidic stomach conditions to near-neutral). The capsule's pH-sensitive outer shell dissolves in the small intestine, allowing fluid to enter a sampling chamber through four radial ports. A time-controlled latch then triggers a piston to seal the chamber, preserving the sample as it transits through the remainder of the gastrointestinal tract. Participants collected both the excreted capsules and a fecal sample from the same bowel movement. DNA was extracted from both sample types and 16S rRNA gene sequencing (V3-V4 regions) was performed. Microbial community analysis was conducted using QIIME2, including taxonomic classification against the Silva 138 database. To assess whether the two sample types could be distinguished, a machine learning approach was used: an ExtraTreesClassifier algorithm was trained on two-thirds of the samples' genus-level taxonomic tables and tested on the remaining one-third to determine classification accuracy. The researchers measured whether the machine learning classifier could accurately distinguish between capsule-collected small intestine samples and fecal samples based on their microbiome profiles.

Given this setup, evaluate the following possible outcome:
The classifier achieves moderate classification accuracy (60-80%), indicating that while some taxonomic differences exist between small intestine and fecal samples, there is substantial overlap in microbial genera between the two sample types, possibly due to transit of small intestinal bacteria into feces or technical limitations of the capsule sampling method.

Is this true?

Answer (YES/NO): NO